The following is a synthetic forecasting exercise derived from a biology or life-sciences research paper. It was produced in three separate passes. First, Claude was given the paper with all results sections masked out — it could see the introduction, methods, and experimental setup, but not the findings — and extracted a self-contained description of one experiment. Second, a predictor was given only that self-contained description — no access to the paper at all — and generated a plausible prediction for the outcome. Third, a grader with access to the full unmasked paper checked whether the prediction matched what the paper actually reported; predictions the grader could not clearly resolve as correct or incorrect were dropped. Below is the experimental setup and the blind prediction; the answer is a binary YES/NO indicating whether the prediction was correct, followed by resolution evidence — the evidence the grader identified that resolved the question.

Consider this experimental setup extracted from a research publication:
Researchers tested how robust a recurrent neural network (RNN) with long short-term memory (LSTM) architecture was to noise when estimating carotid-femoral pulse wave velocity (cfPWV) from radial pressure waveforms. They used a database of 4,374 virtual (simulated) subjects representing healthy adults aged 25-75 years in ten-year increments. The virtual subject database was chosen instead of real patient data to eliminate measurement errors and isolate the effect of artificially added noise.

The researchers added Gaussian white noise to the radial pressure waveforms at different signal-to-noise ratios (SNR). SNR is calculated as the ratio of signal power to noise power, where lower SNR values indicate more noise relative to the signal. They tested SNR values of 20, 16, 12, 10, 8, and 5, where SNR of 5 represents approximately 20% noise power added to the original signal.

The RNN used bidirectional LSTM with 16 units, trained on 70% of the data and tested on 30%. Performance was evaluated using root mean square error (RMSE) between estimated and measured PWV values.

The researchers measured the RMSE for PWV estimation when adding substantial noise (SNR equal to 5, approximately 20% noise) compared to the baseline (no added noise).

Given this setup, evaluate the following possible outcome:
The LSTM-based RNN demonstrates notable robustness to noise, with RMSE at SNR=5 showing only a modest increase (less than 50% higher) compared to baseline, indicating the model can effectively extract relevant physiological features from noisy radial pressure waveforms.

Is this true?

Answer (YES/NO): NO